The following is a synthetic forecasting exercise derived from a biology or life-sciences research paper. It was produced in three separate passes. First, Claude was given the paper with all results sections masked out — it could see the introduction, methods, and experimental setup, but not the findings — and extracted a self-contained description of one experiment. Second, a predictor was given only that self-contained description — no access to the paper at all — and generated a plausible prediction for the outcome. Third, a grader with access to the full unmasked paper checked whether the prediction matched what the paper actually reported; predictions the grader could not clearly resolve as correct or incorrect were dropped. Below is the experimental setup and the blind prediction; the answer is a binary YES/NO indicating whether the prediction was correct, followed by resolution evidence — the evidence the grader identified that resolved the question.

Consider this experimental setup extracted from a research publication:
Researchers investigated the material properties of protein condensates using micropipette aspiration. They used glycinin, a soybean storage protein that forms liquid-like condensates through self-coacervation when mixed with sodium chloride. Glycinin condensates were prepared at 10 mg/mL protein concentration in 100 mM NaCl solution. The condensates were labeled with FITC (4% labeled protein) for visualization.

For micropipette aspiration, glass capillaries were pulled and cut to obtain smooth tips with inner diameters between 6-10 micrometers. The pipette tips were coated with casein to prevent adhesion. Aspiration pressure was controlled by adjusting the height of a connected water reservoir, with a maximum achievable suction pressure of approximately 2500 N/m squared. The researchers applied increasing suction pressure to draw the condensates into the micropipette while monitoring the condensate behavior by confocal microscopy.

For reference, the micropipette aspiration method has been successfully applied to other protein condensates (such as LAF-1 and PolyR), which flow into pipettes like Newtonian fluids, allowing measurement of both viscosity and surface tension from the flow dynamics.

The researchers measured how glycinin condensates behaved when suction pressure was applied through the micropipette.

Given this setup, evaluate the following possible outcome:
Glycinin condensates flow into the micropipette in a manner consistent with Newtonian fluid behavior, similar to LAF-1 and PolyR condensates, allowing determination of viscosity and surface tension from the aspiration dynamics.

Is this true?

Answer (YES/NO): NO